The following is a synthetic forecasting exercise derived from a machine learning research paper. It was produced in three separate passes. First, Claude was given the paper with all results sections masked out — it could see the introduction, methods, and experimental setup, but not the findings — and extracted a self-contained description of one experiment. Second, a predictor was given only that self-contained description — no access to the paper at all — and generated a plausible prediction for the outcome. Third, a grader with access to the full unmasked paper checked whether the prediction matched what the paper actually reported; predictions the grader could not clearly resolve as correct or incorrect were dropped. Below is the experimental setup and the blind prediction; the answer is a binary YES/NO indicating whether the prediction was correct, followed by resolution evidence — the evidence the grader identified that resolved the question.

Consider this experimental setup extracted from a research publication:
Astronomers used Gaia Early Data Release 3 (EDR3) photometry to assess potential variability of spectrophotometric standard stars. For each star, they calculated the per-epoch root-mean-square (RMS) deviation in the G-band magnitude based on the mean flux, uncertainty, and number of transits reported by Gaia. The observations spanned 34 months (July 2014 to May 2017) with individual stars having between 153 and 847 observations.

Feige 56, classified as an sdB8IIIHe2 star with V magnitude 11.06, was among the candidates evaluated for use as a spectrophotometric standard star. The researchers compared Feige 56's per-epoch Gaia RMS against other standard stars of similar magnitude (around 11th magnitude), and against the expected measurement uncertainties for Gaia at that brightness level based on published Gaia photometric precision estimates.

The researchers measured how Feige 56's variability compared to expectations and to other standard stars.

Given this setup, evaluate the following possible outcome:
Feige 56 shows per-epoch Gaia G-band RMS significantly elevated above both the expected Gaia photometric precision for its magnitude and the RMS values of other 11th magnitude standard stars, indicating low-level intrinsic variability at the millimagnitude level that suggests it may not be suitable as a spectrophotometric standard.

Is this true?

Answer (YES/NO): YES